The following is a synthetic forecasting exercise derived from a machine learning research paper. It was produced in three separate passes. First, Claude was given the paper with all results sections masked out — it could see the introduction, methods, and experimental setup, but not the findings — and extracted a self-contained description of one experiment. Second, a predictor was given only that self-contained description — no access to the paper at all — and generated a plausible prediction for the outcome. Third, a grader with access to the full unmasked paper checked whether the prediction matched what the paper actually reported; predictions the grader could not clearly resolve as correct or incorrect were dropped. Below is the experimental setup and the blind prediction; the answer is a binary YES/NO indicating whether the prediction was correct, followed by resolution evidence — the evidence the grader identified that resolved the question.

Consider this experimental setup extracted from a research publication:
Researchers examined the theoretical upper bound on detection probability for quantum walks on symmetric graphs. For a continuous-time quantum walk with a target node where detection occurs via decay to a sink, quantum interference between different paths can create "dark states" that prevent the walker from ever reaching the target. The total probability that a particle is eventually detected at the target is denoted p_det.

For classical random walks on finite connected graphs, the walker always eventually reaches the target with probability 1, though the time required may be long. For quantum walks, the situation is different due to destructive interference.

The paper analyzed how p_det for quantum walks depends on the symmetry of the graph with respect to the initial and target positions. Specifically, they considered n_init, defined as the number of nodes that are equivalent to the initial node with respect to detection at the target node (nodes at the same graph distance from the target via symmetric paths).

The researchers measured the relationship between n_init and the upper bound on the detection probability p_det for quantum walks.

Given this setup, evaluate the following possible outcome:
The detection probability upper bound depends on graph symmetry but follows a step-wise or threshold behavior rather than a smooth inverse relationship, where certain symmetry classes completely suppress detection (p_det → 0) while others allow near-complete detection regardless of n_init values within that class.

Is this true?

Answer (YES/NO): NO